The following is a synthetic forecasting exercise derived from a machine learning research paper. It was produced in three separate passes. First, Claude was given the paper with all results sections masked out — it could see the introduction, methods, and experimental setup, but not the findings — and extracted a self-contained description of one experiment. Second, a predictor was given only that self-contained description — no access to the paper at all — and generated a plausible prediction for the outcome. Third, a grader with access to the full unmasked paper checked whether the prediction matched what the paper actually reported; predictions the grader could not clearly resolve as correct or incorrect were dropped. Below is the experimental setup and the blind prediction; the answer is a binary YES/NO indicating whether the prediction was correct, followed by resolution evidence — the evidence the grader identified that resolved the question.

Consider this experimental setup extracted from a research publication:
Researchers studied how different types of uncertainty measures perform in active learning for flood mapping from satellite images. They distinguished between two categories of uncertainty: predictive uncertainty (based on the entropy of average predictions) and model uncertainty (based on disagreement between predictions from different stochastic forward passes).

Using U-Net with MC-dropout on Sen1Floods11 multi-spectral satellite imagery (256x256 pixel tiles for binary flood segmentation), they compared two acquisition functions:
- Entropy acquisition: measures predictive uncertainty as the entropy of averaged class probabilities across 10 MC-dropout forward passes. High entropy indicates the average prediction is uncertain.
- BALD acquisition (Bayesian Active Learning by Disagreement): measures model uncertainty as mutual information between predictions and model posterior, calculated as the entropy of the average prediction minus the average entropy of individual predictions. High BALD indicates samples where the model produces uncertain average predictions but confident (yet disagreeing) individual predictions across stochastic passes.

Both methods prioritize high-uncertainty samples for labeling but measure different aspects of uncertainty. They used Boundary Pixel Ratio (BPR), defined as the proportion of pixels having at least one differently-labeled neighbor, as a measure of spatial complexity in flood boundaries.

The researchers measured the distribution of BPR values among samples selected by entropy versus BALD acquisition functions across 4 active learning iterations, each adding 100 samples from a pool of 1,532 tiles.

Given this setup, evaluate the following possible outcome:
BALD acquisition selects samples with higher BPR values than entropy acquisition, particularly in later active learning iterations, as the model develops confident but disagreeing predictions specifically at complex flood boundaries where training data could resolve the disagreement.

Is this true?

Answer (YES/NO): NO